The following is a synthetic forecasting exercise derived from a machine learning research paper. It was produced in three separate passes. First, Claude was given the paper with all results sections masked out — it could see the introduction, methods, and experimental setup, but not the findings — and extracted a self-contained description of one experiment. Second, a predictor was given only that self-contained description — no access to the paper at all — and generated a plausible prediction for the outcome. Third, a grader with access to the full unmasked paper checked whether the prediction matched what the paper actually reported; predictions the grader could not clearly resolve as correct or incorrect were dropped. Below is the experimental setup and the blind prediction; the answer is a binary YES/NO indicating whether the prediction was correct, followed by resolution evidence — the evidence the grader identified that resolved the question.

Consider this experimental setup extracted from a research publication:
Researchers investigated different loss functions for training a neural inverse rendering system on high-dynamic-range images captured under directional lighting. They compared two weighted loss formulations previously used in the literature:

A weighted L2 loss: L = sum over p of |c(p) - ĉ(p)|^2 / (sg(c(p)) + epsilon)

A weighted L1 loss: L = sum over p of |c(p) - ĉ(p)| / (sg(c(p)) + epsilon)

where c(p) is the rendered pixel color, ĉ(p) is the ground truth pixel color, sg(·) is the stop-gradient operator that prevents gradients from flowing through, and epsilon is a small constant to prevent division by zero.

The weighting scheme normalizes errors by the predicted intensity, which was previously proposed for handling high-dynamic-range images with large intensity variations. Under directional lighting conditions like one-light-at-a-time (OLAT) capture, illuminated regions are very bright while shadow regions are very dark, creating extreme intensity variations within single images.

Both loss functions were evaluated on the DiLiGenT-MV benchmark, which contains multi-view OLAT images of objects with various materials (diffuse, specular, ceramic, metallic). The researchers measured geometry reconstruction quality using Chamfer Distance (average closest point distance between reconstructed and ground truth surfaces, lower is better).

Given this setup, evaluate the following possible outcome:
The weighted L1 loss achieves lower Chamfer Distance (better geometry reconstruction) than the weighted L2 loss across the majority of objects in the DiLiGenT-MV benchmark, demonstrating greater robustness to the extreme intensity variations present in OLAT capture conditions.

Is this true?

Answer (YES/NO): NO